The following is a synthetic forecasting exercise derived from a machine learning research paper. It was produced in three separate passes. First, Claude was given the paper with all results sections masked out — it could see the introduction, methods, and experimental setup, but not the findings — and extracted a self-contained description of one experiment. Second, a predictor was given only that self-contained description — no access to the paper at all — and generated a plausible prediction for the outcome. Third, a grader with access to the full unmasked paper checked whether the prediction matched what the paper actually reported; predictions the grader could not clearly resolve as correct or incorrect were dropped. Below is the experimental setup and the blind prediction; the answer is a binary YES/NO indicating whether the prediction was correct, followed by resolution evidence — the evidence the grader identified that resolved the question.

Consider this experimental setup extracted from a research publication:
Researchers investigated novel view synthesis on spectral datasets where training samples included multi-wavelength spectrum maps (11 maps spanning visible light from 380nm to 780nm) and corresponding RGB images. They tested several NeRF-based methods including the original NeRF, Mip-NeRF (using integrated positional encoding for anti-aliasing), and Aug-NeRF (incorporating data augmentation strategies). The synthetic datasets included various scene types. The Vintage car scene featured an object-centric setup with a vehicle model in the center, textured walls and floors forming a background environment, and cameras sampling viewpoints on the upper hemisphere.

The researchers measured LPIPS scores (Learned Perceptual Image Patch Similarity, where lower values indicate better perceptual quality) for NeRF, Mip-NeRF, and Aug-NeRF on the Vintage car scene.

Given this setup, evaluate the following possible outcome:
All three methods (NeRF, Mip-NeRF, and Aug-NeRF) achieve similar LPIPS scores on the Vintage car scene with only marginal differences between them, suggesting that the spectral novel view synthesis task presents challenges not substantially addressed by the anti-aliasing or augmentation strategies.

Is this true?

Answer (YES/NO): NO